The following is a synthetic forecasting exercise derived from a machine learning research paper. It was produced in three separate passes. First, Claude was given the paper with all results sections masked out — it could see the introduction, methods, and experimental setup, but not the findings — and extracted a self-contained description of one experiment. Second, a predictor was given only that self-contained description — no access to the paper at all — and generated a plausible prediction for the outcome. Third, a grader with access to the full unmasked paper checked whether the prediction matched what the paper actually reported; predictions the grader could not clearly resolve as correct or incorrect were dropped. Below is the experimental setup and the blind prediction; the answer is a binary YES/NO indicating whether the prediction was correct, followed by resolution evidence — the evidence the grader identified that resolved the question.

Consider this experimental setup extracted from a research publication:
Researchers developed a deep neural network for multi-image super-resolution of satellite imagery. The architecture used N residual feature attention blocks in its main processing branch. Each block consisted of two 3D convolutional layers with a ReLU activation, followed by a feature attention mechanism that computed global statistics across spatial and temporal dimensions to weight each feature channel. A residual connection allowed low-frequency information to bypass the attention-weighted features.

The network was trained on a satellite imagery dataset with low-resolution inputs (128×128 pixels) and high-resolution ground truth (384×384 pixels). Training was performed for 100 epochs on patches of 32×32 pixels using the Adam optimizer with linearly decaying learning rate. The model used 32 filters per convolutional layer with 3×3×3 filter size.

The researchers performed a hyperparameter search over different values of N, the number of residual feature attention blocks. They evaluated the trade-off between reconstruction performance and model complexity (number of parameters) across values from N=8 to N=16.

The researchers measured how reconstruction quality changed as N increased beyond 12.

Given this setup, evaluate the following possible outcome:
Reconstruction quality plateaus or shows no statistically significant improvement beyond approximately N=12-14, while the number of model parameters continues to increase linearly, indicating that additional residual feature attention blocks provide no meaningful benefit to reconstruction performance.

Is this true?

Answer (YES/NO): NO